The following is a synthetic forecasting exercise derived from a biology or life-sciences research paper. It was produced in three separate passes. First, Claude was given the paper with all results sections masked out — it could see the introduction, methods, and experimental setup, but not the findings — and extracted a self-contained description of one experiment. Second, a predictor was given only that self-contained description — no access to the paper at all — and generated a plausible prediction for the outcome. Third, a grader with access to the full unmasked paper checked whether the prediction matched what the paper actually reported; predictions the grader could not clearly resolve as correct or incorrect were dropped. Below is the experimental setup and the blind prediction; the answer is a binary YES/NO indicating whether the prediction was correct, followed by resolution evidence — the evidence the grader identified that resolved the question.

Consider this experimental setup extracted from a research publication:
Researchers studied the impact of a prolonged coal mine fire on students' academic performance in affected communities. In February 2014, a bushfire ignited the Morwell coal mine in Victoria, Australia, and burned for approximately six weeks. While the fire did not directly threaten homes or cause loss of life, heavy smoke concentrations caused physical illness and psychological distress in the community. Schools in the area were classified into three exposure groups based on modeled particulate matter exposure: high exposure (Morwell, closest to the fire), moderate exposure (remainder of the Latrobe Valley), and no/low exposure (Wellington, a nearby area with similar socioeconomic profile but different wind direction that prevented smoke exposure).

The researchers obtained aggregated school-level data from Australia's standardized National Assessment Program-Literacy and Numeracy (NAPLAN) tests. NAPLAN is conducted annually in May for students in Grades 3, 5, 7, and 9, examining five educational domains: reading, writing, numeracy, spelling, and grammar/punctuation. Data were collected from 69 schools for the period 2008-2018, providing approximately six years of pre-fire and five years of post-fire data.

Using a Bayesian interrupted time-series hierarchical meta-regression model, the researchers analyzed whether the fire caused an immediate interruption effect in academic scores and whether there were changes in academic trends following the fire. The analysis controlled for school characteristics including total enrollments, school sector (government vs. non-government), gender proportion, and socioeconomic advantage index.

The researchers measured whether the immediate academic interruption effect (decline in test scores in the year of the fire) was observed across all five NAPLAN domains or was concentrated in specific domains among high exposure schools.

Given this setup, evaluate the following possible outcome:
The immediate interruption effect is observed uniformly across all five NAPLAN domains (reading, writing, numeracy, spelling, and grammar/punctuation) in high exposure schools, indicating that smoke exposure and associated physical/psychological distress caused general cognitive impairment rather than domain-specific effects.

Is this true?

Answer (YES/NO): YES